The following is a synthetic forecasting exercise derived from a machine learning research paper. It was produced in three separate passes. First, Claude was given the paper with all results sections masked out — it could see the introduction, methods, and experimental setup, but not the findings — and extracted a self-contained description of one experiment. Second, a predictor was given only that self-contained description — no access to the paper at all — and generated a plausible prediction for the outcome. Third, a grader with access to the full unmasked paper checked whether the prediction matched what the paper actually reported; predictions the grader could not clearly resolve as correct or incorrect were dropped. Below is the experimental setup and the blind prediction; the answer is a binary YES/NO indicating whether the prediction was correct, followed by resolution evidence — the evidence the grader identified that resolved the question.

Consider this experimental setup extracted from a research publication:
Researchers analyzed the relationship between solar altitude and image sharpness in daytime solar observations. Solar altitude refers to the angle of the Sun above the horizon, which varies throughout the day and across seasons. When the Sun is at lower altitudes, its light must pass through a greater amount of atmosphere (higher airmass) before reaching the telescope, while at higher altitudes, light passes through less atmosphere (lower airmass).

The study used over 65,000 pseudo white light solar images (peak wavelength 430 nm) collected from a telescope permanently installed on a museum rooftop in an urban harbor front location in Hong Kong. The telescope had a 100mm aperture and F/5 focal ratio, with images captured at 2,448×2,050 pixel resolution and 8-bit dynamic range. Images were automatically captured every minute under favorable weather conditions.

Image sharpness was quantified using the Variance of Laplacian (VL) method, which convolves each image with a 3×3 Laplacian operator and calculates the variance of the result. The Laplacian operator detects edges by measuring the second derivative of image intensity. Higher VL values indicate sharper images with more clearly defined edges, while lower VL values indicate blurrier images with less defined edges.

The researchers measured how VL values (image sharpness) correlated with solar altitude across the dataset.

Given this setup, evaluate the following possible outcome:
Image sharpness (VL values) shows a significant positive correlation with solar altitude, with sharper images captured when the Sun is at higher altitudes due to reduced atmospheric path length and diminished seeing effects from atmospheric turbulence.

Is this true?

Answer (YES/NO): NO